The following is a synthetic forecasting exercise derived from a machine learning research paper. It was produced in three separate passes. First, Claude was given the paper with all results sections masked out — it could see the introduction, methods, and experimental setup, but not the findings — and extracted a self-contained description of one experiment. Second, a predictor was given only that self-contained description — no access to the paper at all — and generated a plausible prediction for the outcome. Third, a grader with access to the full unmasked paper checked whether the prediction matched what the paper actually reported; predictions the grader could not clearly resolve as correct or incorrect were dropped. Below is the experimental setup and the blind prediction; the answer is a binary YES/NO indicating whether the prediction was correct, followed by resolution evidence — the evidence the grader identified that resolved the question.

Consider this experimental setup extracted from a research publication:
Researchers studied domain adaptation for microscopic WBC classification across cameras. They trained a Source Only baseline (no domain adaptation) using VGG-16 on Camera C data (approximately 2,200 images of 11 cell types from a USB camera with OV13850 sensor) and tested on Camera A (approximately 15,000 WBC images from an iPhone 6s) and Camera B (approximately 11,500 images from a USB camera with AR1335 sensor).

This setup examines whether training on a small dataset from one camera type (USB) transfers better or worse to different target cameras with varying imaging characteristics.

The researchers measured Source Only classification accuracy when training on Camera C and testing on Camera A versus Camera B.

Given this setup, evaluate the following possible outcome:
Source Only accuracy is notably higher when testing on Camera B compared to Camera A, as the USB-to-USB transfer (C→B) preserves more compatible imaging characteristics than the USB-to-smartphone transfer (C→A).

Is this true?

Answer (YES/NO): YES